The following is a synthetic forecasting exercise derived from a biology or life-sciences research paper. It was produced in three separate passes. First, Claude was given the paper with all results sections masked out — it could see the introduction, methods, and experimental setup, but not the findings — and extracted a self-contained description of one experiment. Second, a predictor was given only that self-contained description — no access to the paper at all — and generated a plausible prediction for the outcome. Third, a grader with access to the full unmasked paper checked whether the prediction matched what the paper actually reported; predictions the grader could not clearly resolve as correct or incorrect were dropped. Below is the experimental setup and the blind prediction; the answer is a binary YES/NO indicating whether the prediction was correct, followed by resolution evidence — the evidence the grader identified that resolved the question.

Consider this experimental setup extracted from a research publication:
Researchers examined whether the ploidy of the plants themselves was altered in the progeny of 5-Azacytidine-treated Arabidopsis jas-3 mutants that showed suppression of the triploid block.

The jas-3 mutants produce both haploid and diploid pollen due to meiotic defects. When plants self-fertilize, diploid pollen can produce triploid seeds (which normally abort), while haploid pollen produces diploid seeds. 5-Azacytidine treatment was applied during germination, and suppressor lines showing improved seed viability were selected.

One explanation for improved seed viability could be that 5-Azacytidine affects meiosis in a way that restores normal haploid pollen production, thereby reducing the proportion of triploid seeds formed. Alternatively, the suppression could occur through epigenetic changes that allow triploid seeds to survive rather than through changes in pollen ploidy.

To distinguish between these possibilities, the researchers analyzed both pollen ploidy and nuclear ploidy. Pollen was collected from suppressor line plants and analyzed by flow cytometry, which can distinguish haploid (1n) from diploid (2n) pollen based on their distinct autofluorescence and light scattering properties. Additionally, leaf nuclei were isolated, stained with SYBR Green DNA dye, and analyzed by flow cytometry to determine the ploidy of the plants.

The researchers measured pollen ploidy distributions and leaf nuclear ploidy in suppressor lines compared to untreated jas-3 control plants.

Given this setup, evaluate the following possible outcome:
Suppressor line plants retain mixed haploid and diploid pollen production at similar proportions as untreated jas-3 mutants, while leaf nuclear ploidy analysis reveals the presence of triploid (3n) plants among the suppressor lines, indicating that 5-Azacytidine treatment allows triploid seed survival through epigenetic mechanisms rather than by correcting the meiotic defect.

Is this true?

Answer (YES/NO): YES